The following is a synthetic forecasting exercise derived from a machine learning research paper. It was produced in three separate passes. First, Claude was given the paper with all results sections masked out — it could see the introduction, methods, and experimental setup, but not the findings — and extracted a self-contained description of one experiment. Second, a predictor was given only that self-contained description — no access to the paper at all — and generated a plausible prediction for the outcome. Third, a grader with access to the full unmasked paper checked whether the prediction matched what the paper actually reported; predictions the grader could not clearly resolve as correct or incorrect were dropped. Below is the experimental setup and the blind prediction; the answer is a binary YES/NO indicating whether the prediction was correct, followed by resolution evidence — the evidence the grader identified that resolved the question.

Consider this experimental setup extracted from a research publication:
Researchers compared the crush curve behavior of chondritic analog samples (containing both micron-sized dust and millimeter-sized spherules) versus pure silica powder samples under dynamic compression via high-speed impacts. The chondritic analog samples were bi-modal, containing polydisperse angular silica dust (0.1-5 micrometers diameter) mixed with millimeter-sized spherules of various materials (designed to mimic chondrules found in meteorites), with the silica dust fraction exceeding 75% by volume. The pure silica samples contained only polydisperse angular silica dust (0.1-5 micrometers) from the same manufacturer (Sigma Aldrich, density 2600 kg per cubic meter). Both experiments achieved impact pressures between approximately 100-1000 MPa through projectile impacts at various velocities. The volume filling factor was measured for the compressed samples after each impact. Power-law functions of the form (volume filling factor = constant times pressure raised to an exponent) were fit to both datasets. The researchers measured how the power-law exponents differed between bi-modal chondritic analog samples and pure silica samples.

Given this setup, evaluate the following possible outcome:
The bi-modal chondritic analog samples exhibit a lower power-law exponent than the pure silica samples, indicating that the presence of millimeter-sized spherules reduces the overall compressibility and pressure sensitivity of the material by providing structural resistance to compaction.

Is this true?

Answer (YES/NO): NO